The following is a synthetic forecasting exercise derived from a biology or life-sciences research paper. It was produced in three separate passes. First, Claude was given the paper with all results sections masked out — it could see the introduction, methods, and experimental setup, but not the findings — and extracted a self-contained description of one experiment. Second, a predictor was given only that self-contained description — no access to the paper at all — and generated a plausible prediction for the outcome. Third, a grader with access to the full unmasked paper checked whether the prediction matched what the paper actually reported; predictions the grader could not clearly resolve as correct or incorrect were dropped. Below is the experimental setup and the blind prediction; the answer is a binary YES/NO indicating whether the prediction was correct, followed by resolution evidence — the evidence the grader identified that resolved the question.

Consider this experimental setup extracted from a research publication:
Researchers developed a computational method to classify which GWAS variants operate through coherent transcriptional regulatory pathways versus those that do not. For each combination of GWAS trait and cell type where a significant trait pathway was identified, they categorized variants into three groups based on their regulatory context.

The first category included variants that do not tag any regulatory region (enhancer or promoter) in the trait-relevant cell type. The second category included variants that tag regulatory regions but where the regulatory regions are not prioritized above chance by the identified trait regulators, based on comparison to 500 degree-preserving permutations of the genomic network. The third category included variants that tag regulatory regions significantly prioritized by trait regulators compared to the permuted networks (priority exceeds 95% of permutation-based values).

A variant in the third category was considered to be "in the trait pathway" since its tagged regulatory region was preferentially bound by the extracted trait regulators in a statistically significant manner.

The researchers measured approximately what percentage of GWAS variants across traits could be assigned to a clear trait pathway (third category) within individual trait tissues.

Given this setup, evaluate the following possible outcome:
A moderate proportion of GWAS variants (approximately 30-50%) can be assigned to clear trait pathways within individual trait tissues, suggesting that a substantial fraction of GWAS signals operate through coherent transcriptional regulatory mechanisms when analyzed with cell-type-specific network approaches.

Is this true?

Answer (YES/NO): NO